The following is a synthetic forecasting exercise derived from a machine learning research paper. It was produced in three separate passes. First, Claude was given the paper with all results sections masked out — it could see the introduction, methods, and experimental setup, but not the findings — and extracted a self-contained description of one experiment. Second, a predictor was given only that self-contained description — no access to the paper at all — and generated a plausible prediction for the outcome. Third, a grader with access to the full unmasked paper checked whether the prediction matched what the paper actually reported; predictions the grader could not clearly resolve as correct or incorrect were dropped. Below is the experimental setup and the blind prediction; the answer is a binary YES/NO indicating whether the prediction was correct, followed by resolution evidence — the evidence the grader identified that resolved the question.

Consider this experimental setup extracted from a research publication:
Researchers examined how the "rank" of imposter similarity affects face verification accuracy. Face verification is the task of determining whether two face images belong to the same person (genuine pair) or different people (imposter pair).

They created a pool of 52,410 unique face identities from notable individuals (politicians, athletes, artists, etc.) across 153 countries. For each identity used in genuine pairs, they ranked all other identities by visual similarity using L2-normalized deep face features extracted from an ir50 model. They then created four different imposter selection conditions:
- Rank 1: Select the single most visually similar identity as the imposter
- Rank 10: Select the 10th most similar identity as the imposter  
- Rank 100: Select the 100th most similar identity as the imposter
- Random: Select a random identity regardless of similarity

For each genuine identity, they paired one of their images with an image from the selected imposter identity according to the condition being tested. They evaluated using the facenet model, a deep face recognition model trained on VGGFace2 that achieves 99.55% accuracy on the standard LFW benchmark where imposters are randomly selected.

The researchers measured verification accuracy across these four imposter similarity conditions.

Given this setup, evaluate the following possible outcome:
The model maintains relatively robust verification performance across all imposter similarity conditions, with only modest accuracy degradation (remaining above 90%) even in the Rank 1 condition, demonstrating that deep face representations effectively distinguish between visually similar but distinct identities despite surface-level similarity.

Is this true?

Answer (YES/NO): NO